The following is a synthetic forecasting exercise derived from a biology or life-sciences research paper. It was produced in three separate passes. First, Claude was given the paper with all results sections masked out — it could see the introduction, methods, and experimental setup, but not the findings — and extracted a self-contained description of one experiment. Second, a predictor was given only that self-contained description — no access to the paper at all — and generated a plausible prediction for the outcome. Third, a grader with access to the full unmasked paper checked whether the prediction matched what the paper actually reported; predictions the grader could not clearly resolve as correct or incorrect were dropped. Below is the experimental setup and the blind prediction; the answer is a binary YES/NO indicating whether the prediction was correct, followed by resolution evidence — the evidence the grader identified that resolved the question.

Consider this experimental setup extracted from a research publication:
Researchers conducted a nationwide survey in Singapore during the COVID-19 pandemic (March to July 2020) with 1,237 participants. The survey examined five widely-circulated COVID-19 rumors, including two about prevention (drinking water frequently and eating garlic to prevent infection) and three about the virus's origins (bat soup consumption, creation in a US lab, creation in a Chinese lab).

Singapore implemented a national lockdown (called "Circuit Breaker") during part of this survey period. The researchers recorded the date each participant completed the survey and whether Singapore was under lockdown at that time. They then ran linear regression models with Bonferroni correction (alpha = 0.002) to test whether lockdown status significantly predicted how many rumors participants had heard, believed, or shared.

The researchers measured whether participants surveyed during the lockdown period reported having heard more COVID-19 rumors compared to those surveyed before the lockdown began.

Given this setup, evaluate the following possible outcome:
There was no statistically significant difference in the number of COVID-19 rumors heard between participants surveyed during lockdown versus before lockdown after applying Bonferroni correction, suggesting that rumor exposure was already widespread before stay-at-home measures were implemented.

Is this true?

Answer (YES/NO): NO